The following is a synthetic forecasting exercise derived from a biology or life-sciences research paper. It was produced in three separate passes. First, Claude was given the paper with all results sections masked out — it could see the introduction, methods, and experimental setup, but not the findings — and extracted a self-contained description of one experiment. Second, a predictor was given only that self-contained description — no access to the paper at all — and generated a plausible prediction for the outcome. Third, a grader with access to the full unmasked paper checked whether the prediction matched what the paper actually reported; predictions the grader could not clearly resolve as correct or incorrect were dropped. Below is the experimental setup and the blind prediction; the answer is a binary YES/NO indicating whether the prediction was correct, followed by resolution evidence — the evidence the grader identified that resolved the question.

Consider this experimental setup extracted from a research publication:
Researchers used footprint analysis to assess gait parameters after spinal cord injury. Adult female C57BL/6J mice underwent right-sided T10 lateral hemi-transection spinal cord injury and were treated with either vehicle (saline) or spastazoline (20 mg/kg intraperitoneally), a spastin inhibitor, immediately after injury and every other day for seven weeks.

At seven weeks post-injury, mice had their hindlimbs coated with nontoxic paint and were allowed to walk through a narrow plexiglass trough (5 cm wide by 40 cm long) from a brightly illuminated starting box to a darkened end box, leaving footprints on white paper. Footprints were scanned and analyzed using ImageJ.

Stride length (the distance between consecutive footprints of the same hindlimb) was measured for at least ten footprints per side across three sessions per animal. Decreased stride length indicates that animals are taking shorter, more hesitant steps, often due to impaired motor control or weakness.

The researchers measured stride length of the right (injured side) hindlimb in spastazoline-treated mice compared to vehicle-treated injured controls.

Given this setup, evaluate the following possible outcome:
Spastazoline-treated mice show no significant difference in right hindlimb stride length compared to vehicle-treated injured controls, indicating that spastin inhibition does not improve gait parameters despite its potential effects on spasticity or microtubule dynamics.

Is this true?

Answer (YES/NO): YES